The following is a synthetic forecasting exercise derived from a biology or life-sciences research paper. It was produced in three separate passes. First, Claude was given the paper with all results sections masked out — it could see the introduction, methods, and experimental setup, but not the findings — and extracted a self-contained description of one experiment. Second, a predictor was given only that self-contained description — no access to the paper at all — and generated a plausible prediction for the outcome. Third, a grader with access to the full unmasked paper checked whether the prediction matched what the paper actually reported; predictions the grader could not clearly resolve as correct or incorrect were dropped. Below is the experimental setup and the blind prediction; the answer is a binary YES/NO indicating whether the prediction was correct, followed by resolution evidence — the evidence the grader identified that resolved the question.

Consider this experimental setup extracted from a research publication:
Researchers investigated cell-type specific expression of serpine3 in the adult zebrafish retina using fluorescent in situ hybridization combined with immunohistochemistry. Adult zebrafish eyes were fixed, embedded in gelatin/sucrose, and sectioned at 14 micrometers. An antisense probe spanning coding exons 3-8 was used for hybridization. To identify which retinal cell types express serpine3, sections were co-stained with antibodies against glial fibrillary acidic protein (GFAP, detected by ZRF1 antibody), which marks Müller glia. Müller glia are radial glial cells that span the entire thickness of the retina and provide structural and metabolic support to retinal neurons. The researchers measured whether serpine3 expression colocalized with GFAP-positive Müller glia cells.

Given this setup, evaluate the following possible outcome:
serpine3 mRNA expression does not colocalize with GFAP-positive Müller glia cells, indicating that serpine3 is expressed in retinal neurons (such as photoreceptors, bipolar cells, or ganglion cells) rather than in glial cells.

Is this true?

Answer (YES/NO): NO